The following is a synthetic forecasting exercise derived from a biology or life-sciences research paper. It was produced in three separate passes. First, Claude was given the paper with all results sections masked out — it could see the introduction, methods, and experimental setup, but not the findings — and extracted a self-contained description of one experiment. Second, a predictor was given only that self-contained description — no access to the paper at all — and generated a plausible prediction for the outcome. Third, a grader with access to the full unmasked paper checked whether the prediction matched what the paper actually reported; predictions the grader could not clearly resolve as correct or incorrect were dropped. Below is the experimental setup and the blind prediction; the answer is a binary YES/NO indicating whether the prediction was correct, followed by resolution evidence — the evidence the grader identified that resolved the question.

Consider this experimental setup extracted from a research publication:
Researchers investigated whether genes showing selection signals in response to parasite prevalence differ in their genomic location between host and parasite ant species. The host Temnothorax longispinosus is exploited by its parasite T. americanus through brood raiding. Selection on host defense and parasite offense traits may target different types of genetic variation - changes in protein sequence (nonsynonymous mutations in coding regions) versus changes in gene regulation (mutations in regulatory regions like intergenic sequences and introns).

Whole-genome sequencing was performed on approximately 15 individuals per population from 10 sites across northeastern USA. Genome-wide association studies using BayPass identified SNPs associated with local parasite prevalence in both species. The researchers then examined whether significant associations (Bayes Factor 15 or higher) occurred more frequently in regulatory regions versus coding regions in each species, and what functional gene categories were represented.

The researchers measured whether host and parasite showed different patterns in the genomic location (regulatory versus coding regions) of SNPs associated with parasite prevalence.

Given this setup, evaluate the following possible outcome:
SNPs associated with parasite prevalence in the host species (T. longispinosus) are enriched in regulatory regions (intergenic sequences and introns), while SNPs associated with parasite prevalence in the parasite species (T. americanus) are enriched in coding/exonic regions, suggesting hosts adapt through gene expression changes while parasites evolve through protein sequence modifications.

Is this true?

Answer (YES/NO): NO